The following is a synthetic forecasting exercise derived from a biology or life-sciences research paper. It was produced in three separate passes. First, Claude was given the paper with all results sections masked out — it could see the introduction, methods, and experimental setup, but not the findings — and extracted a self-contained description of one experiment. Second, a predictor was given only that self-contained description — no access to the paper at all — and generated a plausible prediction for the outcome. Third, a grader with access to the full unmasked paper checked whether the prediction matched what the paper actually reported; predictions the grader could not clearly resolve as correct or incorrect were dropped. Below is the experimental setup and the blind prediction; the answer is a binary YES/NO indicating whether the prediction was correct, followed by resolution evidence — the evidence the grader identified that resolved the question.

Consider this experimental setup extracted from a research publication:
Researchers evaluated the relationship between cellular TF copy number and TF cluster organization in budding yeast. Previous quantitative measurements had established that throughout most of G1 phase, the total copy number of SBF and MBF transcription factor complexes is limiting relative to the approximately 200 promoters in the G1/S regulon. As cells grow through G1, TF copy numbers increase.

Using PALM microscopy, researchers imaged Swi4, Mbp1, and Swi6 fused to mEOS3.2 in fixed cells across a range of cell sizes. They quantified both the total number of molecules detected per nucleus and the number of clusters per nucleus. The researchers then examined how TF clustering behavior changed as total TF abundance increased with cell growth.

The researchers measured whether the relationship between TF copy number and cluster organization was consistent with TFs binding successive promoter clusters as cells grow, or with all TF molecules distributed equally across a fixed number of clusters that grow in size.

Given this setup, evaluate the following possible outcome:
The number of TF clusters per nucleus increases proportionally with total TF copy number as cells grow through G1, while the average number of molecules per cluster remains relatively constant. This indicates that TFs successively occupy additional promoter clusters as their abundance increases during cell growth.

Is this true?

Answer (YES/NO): YES